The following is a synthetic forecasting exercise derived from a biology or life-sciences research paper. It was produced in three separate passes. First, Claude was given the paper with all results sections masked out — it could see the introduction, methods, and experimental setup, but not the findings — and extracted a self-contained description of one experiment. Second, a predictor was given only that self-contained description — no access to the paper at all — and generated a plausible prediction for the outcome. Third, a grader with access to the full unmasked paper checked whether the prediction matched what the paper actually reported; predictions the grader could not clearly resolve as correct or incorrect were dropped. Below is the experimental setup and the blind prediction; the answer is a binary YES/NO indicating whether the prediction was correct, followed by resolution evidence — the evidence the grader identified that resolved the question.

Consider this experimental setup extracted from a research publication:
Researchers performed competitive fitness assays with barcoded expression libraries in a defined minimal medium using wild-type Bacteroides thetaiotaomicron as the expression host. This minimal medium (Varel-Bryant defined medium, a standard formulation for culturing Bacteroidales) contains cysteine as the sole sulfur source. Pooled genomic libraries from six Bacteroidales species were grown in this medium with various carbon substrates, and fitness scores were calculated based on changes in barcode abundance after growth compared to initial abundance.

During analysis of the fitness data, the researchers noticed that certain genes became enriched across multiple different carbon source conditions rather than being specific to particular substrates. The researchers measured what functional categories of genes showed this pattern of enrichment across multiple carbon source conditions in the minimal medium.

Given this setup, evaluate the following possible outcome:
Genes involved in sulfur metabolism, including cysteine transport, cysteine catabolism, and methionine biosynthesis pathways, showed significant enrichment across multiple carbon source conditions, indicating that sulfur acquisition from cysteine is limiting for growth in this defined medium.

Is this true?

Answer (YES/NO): NO